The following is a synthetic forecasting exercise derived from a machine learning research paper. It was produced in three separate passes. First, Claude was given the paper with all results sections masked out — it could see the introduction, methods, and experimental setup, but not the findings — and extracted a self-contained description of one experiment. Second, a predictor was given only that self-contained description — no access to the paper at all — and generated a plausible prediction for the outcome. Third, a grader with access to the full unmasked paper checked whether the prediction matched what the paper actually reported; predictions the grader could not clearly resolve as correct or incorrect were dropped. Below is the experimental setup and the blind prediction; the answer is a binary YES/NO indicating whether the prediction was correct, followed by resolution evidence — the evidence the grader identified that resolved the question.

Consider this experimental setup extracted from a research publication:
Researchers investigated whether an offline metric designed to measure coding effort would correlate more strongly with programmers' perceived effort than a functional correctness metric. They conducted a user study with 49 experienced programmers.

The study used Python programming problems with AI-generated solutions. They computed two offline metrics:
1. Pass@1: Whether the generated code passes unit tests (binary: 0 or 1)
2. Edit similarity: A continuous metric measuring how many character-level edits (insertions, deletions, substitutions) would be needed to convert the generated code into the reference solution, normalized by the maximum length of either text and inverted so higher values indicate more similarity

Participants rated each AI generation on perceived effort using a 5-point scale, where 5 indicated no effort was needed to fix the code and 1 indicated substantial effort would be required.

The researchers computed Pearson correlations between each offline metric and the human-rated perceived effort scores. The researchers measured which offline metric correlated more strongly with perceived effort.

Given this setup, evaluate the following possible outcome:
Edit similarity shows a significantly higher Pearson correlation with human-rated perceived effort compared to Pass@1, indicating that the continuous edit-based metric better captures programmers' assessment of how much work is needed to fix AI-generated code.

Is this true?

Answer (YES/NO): NO